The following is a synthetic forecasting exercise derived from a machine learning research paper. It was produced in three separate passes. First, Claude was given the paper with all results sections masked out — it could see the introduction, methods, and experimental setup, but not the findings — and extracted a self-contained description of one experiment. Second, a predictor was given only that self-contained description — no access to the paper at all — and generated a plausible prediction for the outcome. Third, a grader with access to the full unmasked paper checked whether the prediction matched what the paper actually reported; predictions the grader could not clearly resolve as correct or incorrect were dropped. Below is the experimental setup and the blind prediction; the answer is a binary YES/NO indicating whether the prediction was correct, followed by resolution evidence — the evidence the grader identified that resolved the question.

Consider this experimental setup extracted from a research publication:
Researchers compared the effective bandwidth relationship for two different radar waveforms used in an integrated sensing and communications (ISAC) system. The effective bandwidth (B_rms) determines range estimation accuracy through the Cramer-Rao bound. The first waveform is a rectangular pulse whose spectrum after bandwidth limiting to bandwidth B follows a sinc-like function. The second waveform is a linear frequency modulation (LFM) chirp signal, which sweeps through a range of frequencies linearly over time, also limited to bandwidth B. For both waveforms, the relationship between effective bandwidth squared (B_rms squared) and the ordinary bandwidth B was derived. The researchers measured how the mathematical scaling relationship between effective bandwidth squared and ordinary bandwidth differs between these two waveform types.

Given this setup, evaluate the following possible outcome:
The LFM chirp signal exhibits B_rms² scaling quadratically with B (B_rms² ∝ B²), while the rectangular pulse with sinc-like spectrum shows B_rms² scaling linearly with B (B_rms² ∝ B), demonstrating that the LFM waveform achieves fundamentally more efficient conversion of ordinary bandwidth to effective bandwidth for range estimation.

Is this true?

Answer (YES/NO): YES